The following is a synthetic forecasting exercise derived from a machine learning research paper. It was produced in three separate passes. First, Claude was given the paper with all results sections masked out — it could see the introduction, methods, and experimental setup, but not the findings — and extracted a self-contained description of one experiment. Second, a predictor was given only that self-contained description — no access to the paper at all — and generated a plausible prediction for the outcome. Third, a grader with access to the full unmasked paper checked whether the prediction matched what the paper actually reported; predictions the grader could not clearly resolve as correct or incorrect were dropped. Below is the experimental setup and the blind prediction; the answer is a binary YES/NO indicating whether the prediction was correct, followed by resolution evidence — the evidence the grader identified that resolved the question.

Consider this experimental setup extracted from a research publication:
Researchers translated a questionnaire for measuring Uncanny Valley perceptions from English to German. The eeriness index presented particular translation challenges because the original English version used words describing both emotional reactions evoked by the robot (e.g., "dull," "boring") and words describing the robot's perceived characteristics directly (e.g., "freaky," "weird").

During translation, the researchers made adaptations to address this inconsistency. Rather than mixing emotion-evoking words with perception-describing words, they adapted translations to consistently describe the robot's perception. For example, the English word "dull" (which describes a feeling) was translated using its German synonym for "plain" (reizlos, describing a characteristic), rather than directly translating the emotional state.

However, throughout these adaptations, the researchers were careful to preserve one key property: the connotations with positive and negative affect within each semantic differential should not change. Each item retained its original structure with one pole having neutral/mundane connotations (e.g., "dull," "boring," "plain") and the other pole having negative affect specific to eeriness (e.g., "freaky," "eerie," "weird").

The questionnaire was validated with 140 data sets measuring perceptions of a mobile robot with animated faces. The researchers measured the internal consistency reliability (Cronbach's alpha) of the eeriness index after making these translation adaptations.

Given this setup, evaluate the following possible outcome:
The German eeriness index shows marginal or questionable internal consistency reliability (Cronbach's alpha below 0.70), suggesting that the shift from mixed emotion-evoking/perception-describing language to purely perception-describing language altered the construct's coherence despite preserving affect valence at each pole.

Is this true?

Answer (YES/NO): NO